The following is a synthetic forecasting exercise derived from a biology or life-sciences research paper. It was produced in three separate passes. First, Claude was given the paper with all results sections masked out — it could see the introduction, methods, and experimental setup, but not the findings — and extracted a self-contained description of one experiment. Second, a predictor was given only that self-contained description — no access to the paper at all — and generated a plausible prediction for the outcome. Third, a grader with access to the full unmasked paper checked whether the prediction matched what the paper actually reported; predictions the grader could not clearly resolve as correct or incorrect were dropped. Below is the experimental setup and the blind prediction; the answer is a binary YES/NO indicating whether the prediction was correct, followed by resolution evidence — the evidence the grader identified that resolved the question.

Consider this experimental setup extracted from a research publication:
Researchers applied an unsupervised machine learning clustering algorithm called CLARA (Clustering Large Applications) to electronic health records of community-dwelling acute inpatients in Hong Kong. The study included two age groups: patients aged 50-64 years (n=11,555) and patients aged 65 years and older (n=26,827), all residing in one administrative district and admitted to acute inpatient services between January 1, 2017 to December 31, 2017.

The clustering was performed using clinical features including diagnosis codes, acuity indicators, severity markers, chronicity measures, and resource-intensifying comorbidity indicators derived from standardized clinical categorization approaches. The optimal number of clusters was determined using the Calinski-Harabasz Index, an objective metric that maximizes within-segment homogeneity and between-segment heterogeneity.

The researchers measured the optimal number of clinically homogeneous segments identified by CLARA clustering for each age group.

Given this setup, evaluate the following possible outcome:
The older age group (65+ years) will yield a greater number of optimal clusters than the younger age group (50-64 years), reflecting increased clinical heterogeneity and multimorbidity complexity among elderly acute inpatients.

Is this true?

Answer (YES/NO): YES